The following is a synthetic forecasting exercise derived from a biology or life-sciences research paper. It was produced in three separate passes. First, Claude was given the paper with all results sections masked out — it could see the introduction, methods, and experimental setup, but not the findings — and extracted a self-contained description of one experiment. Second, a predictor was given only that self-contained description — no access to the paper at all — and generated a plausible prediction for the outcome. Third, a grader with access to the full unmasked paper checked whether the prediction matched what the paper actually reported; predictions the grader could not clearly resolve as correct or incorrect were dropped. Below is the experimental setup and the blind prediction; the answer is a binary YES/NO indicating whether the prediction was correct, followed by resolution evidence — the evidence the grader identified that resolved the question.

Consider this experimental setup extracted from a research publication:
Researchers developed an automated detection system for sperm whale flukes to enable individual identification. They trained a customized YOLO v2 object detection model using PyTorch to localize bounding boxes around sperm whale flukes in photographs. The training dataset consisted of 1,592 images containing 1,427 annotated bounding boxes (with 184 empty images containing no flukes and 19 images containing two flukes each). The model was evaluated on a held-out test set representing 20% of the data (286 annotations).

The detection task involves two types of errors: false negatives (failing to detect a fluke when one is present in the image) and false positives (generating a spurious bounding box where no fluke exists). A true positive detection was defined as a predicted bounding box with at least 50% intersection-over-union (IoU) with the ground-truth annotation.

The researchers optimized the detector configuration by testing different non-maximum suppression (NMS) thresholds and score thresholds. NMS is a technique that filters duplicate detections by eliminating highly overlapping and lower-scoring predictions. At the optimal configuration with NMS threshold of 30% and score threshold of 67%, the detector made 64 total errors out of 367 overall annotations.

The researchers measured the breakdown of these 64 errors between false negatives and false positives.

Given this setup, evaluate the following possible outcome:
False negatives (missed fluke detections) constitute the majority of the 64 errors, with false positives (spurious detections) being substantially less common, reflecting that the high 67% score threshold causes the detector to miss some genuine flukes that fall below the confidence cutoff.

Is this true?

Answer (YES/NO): YES